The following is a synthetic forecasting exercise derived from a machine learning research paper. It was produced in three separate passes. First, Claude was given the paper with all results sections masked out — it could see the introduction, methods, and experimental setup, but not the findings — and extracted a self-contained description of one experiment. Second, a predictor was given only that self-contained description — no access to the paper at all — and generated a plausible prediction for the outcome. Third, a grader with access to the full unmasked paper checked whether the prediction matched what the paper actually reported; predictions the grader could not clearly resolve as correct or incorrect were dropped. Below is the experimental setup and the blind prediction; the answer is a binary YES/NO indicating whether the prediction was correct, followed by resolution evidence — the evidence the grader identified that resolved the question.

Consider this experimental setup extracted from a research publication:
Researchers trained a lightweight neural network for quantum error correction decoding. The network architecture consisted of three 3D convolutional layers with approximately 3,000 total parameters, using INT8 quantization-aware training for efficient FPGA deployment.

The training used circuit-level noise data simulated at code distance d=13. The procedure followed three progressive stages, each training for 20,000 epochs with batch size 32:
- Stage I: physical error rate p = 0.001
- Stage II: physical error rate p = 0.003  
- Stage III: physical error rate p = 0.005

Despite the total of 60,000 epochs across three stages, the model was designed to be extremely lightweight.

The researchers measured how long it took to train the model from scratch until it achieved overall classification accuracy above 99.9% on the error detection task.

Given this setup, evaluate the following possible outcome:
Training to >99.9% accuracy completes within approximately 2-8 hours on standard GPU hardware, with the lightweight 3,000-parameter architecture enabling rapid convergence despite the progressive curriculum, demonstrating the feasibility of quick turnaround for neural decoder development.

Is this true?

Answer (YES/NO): NO